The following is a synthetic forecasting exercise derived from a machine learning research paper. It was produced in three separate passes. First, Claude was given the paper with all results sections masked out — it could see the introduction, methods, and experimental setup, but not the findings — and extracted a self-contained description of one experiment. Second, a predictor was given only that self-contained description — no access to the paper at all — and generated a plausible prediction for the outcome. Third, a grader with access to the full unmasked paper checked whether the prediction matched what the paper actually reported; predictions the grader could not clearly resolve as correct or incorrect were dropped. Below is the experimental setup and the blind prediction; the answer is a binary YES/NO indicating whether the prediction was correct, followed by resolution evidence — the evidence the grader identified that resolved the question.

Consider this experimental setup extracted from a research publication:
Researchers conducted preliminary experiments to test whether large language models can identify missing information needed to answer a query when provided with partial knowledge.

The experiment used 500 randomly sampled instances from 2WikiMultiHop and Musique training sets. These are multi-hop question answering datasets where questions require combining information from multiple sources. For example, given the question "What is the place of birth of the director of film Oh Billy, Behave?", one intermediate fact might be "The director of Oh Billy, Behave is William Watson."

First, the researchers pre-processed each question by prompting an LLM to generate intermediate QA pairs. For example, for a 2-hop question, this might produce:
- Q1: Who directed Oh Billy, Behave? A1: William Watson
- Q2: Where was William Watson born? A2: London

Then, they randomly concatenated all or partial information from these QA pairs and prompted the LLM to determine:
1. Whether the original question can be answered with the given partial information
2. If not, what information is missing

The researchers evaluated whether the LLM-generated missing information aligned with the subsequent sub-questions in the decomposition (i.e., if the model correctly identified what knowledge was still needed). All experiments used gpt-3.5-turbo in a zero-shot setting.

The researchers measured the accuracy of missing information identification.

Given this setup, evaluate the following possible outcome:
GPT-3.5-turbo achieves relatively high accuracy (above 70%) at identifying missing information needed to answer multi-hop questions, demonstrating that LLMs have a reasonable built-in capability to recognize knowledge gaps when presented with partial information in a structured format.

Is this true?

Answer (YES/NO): YES